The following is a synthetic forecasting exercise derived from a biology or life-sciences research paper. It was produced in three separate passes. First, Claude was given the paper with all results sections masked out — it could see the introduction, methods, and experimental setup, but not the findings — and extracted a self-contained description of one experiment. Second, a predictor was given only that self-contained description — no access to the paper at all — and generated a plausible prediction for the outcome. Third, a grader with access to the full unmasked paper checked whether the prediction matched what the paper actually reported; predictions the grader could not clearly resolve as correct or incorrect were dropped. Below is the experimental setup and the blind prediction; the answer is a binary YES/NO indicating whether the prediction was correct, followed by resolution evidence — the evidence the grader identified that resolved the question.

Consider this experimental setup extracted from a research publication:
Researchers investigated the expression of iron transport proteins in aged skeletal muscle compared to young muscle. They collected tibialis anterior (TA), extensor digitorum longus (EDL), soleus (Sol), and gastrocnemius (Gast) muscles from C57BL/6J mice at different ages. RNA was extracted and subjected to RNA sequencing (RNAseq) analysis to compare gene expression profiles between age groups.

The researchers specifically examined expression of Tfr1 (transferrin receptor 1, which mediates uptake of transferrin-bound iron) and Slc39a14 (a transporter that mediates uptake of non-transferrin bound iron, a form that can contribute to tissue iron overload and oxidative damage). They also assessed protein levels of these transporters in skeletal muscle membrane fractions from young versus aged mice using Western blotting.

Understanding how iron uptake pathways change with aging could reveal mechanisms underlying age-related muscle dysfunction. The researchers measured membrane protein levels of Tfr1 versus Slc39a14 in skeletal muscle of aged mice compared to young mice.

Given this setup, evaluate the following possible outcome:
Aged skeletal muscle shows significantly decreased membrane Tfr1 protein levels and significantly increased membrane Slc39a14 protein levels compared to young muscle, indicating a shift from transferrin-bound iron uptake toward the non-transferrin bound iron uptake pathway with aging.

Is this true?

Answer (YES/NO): YES